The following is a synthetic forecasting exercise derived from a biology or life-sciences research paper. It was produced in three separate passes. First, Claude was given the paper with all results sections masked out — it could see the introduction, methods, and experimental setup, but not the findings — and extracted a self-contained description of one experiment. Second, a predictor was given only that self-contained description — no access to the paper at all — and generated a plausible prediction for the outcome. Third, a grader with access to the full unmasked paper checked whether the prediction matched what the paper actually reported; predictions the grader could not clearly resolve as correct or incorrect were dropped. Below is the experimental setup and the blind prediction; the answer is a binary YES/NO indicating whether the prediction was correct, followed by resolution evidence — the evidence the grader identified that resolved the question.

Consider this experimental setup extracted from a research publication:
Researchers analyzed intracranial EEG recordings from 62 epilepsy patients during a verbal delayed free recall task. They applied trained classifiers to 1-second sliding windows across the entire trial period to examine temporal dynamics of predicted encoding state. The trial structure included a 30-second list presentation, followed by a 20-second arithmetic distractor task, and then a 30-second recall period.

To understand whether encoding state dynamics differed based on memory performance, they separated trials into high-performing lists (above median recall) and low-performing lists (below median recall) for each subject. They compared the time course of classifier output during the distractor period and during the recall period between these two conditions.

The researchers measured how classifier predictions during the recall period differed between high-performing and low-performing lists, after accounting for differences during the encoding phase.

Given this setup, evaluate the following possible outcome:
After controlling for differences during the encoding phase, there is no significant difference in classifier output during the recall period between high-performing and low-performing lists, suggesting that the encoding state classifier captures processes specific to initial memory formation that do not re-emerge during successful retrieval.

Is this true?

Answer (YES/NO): NO